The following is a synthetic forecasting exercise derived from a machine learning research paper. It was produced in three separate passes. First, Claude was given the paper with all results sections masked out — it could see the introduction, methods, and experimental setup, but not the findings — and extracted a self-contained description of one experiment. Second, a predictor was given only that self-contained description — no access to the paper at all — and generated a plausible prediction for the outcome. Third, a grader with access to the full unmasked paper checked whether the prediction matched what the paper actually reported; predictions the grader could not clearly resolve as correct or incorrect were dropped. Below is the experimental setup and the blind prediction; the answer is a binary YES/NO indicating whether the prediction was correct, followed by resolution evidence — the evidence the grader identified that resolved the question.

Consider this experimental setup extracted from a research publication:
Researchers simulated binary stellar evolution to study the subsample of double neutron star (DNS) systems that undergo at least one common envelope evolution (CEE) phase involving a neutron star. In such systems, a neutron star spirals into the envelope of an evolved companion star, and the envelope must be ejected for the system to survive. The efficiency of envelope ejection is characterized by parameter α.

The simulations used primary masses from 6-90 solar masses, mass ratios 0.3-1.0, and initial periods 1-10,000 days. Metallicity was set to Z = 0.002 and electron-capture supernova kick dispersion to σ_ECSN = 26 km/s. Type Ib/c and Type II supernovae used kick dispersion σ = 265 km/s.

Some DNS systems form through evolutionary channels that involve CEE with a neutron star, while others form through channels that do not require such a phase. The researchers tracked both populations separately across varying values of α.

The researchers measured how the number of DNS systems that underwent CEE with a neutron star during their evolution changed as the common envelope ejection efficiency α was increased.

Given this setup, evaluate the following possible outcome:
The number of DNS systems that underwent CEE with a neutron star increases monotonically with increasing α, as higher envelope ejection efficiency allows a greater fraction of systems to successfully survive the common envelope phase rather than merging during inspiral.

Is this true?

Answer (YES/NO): YES